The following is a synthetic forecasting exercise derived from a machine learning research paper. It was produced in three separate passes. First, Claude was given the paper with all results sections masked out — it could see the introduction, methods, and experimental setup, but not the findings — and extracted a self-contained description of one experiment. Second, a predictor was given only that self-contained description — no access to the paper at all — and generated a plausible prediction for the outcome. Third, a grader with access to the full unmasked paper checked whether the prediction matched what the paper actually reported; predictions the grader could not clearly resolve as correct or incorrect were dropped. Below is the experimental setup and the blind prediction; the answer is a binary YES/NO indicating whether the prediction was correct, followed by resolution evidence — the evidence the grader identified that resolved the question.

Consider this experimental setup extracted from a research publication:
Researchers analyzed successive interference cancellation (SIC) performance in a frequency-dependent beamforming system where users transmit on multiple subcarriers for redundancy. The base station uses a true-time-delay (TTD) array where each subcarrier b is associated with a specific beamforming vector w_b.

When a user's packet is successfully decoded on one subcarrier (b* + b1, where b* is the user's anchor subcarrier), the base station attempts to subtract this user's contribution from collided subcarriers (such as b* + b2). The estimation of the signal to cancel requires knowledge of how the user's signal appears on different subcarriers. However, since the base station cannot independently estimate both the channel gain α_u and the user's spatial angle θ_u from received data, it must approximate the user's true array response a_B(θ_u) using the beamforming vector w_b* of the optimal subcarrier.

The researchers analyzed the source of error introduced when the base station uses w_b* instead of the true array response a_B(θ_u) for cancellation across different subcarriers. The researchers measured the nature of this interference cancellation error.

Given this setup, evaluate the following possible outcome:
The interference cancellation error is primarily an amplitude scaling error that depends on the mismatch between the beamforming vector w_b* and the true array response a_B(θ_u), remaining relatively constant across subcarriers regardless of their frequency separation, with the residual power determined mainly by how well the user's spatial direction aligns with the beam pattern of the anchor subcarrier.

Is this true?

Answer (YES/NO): YES